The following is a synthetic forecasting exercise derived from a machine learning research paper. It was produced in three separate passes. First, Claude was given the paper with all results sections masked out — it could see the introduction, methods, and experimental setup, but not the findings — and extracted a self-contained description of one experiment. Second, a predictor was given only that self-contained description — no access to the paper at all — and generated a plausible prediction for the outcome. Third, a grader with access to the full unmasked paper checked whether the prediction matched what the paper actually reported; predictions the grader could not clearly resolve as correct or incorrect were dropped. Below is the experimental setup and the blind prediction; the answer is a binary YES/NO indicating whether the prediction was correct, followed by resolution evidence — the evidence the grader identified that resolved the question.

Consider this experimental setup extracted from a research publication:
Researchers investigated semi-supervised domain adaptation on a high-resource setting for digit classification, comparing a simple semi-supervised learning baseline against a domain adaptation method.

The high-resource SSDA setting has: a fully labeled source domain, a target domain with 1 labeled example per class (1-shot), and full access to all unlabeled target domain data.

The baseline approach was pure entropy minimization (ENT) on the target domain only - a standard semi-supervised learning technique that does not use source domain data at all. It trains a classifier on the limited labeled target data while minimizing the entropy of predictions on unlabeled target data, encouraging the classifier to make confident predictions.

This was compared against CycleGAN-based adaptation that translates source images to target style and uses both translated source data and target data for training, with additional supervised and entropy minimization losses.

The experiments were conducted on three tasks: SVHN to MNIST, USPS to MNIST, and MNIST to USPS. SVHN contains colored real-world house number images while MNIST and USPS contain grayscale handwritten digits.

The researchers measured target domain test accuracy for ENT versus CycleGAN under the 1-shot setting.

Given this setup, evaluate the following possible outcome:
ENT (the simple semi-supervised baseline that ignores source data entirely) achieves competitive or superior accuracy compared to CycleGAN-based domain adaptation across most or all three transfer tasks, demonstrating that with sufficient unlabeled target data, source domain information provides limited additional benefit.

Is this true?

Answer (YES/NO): NO